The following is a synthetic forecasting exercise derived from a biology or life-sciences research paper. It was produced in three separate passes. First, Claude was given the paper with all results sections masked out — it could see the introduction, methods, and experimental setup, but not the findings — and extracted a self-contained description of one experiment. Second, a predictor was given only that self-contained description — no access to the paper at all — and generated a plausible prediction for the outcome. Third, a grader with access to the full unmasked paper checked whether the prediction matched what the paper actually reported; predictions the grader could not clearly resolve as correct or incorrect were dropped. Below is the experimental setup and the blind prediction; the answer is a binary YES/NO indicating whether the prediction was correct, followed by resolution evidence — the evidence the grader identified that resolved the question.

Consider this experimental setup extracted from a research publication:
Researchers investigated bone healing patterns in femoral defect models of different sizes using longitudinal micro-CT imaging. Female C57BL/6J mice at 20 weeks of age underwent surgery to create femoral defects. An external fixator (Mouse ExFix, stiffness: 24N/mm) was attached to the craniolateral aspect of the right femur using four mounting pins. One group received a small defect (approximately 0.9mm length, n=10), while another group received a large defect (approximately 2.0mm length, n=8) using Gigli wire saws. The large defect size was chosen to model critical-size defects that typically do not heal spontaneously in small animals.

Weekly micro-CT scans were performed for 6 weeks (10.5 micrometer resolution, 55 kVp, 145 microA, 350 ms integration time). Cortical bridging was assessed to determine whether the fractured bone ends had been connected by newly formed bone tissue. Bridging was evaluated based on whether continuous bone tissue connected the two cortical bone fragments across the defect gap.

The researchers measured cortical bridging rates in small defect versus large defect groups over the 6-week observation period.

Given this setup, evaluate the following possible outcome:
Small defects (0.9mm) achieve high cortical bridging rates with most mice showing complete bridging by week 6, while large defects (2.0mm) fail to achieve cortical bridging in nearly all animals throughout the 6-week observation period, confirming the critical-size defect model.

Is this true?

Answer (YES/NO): YES